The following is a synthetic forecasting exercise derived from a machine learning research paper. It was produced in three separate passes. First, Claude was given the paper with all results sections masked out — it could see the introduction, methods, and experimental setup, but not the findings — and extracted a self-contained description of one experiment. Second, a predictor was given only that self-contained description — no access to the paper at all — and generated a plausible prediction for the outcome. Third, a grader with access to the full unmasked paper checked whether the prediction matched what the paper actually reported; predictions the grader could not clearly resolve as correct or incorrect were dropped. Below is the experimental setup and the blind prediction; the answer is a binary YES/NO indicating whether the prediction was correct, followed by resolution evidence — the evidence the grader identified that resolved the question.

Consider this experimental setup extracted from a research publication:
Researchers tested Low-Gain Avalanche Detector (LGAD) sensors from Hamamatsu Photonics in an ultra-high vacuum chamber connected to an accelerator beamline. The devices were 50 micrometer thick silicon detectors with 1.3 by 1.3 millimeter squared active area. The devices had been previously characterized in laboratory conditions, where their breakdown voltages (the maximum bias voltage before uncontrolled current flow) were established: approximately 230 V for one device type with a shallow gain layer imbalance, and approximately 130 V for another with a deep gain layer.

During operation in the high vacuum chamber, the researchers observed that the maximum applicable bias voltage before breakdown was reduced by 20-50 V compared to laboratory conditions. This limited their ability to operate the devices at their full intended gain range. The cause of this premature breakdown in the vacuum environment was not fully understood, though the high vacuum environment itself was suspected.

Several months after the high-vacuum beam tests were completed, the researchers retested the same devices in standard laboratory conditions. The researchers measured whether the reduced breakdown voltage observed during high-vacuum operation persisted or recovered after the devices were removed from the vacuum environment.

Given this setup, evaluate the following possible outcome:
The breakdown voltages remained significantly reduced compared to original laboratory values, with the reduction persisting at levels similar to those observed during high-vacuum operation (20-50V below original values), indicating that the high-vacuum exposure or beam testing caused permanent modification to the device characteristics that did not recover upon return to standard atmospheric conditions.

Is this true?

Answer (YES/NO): NO